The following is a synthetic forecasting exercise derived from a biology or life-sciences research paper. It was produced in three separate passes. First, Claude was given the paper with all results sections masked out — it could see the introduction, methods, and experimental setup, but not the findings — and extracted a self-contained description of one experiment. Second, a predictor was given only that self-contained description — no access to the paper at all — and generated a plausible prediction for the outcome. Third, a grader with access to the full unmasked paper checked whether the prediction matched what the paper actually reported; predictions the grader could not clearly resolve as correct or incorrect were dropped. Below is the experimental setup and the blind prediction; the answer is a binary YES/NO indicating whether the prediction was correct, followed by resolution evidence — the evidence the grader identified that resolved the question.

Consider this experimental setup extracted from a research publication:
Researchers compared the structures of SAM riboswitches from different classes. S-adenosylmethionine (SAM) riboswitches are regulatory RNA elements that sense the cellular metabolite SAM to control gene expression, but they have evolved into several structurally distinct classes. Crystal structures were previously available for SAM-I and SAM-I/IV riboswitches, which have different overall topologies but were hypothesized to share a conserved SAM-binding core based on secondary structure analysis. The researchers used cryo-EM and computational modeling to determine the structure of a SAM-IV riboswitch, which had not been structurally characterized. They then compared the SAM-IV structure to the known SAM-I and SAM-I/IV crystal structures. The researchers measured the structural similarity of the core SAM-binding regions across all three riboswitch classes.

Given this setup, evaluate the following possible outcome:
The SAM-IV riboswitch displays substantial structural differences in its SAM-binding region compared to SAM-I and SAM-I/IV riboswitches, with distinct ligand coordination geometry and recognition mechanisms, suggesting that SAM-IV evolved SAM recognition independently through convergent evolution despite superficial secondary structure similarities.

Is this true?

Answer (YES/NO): NO